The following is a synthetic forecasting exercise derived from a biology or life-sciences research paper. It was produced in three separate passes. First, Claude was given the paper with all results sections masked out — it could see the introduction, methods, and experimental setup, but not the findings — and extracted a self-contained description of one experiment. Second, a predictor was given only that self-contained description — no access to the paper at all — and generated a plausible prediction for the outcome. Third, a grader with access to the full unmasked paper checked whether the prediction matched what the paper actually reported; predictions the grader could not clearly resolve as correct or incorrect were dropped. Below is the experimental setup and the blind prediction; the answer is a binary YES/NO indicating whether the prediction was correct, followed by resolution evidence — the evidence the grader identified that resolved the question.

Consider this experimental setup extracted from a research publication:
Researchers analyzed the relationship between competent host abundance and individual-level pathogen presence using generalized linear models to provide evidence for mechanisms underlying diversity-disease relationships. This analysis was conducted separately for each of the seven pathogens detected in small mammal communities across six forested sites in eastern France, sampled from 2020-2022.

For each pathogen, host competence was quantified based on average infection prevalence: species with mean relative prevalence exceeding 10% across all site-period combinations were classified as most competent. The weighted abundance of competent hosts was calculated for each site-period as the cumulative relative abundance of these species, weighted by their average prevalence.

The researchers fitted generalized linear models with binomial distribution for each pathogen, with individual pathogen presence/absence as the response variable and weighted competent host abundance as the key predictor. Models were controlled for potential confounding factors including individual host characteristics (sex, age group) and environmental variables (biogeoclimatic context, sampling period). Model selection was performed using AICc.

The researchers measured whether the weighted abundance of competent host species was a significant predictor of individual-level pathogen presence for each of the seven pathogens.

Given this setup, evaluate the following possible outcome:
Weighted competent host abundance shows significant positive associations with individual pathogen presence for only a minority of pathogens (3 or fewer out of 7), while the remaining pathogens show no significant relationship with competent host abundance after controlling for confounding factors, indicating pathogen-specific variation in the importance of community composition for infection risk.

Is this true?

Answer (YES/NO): NO